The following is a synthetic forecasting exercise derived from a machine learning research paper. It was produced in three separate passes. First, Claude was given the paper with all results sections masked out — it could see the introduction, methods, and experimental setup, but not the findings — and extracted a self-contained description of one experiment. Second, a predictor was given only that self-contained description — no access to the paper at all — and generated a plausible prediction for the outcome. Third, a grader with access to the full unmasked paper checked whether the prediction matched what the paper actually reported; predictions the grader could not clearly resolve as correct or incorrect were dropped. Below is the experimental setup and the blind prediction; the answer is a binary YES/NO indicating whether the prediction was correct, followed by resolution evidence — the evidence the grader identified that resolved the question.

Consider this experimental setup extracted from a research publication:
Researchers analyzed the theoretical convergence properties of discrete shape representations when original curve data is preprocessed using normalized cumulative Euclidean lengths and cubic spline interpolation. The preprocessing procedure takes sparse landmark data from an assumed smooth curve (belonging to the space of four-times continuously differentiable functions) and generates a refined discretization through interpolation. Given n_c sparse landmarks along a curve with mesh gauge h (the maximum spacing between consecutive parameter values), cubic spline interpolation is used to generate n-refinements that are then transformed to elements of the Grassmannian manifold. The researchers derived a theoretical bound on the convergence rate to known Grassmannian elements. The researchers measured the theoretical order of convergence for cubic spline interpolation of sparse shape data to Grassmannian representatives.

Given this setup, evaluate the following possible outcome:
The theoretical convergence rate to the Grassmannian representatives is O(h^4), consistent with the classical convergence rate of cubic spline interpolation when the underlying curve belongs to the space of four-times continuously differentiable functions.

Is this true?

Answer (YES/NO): YES